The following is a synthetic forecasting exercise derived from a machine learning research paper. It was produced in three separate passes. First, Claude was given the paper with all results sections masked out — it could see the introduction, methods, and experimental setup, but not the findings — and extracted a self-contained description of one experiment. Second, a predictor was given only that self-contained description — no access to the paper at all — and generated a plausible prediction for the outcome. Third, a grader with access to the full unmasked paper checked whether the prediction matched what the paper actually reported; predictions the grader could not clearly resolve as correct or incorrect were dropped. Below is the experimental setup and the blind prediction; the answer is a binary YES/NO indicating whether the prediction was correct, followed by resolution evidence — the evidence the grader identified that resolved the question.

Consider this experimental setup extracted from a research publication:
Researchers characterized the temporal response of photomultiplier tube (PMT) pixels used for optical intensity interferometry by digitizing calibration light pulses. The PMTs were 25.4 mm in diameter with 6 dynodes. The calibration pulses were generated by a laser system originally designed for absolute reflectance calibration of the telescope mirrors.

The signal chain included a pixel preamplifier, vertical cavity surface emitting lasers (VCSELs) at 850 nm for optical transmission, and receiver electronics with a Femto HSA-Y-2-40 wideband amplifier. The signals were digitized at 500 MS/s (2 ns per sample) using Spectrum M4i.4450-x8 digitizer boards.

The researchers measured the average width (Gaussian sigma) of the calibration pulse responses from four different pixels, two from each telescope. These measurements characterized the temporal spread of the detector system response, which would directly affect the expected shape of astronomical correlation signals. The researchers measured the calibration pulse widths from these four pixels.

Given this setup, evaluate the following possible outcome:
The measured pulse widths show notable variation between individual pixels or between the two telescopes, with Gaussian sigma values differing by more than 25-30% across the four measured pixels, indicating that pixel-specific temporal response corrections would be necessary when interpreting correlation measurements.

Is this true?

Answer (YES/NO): NO